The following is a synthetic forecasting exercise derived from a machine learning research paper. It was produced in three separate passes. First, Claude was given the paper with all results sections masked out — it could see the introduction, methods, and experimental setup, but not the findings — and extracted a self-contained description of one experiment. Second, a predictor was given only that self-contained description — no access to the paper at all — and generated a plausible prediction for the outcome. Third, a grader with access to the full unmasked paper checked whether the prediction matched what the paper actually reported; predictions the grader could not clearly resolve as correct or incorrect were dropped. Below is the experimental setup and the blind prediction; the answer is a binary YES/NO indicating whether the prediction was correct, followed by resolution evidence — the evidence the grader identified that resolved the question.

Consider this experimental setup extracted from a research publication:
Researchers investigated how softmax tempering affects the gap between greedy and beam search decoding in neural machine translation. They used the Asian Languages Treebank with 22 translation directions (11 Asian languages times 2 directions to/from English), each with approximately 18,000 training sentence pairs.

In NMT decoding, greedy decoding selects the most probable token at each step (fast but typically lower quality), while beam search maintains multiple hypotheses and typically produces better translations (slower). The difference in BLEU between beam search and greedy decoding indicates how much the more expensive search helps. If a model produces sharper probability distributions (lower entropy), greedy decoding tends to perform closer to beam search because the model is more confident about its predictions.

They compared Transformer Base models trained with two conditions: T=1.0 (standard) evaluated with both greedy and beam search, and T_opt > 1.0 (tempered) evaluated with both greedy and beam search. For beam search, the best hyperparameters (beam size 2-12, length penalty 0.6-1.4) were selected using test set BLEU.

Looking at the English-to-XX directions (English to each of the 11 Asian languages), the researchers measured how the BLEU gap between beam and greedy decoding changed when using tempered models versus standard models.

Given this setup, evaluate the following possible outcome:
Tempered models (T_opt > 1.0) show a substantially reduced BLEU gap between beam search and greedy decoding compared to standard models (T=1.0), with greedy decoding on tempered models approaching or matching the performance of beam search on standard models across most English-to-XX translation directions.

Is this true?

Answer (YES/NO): YES